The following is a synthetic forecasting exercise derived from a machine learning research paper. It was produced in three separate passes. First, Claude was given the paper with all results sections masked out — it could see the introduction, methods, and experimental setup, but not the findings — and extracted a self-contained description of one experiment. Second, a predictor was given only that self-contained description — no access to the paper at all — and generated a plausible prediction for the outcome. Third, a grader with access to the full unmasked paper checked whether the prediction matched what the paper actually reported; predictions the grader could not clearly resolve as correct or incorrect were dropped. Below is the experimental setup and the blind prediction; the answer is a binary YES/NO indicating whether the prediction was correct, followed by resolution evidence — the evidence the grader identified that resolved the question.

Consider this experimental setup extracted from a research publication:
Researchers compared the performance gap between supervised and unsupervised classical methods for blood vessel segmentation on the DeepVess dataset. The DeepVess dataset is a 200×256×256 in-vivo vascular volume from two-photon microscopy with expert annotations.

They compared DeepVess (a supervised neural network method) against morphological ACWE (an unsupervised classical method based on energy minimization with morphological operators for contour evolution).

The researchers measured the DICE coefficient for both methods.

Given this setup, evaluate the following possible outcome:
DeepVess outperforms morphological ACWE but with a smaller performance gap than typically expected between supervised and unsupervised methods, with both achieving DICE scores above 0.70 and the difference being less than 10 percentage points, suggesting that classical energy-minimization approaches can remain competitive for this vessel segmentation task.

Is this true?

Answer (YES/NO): NO